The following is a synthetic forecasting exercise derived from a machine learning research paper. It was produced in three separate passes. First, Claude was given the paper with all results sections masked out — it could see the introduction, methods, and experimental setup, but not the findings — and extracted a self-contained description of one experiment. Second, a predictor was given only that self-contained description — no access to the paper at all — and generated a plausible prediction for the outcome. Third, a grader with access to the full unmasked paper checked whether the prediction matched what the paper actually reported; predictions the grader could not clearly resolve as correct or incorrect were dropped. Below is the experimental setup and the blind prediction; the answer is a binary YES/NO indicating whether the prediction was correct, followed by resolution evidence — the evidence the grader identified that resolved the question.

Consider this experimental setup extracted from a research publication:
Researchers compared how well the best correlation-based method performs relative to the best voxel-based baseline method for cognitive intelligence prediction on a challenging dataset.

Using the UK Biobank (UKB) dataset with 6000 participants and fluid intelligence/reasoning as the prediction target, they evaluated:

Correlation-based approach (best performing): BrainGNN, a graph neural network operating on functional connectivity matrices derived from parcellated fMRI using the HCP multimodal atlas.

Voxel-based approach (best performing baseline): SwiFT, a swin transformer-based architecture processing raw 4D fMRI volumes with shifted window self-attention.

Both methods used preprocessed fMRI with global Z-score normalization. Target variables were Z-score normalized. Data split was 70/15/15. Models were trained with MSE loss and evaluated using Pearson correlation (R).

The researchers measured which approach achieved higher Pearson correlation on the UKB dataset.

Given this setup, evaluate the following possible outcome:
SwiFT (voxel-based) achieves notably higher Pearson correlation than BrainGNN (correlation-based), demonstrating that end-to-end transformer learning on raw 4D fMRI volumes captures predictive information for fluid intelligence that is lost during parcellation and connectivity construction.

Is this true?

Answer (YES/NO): NO